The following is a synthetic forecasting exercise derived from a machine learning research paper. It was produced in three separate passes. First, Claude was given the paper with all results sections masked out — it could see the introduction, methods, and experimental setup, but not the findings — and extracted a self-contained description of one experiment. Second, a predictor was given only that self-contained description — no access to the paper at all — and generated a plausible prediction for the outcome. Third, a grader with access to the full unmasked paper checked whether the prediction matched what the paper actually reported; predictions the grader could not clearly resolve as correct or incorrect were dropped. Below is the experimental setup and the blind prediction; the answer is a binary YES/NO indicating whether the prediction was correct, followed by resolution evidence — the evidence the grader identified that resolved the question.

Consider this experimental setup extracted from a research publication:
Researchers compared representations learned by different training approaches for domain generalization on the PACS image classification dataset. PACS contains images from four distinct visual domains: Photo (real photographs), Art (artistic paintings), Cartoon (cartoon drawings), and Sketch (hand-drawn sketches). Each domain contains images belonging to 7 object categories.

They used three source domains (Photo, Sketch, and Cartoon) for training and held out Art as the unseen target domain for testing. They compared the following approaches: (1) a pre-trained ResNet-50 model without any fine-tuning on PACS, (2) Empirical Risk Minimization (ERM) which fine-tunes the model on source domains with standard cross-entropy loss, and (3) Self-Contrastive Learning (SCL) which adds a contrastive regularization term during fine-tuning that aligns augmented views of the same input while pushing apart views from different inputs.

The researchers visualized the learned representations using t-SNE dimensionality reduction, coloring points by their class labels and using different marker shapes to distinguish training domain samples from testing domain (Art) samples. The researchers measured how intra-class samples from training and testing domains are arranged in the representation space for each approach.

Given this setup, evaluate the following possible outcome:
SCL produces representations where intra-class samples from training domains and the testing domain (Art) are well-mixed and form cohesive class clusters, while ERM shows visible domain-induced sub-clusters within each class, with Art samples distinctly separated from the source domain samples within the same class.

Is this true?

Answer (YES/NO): NO